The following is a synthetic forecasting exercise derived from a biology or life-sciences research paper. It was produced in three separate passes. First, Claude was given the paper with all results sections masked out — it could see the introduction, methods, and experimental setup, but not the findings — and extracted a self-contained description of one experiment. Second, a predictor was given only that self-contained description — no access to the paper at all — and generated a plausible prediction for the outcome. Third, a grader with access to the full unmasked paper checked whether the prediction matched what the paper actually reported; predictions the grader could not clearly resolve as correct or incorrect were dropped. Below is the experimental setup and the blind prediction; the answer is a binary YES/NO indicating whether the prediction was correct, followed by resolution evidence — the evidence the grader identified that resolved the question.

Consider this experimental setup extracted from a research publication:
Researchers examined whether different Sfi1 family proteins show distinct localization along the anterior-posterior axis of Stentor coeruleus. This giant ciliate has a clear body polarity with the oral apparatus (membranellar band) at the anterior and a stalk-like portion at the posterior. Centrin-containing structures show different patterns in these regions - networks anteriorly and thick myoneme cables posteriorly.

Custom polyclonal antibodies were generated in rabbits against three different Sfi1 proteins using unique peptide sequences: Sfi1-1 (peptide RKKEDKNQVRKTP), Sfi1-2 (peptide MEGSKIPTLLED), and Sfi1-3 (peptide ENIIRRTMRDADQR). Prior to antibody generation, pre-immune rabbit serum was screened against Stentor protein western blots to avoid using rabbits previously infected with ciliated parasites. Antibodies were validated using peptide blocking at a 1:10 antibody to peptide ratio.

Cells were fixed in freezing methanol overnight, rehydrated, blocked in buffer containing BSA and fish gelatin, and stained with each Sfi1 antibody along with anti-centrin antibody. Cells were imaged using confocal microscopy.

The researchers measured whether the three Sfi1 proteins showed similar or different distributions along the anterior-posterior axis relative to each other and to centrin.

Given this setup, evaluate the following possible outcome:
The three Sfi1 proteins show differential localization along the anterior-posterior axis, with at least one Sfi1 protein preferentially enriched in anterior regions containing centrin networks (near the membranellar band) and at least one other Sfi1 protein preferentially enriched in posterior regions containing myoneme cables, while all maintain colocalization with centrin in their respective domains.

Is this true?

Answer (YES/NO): NO